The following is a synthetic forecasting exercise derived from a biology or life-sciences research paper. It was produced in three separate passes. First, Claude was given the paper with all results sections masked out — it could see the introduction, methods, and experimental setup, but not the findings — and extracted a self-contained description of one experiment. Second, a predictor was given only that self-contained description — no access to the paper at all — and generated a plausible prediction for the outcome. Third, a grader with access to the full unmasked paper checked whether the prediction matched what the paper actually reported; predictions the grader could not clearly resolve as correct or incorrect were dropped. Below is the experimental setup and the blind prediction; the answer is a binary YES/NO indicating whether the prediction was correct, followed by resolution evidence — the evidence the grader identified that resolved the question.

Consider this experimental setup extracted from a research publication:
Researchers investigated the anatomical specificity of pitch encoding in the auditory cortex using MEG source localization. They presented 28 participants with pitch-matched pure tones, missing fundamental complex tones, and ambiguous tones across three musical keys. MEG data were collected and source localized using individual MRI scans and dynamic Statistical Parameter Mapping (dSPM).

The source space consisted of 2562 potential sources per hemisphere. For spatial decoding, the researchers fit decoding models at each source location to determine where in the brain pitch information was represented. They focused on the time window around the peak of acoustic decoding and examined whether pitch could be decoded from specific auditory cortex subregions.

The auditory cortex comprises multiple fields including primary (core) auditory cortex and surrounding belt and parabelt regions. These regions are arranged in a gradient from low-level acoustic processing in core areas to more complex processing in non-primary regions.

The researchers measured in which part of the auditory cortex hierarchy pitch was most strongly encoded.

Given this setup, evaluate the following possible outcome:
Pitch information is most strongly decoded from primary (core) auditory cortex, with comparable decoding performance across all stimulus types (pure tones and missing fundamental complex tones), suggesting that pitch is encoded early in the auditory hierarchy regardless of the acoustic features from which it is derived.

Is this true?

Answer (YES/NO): NO